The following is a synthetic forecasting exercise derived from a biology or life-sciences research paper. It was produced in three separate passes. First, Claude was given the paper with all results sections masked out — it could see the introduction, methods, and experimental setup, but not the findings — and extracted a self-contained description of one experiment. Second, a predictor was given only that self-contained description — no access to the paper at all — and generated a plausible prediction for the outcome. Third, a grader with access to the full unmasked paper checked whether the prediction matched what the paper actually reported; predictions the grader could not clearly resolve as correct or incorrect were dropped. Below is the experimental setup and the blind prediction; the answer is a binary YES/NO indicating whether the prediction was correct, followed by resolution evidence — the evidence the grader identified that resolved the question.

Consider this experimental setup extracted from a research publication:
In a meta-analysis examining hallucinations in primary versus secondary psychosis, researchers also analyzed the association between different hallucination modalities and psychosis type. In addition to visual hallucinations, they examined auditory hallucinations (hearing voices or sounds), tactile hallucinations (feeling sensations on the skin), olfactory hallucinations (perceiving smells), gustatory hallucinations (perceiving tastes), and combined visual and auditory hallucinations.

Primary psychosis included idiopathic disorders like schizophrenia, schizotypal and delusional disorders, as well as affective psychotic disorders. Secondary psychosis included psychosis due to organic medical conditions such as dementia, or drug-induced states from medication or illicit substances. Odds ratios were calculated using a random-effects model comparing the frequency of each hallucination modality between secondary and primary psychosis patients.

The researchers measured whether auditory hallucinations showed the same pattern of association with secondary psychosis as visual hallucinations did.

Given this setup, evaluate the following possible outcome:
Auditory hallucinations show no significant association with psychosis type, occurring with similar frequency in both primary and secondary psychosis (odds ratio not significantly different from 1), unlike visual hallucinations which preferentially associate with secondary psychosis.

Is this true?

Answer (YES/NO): YES